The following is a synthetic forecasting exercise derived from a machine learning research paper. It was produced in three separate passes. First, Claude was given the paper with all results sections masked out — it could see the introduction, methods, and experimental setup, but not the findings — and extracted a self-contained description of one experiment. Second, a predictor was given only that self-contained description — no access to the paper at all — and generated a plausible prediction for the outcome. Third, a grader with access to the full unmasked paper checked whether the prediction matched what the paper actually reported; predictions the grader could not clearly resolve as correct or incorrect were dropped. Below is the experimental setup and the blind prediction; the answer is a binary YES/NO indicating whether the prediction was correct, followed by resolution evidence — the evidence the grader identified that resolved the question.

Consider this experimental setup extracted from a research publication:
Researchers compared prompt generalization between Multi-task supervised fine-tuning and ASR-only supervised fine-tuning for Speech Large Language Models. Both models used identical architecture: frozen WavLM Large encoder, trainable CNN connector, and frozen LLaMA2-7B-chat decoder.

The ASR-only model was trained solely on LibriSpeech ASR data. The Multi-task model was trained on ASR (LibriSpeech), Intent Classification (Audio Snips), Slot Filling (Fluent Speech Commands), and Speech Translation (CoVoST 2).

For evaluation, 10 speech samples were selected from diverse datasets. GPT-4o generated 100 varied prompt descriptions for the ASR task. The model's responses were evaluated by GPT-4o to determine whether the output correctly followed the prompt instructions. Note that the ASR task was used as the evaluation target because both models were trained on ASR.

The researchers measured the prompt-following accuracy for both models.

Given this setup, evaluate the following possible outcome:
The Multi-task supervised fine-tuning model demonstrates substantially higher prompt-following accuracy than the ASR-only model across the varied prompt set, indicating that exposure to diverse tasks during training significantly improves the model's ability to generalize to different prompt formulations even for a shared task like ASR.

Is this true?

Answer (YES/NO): NO